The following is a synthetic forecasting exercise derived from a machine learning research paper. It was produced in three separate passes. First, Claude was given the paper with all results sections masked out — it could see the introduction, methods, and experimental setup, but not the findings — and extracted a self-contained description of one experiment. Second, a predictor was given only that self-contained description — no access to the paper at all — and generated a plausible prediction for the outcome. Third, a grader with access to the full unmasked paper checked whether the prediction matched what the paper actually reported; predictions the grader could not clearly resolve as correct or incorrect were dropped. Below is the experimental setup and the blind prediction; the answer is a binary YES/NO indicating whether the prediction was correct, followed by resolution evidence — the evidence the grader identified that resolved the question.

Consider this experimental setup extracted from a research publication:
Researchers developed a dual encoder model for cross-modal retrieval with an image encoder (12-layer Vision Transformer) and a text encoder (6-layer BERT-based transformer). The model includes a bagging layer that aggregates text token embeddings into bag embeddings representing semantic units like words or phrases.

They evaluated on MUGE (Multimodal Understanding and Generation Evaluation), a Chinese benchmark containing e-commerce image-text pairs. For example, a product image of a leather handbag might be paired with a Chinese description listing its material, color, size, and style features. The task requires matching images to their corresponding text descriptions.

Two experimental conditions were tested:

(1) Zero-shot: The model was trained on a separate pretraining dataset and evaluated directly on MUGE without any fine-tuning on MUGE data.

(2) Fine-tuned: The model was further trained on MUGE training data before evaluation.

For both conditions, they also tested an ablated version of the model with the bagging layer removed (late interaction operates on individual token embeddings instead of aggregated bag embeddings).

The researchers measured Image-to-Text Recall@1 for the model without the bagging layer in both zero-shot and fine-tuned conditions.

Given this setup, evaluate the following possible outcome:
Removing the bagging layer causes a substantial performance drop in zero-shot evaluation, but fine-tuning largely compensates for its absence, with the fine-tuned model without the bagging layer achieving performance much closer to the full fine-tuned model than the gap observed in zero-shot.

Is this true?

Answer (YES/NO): NO